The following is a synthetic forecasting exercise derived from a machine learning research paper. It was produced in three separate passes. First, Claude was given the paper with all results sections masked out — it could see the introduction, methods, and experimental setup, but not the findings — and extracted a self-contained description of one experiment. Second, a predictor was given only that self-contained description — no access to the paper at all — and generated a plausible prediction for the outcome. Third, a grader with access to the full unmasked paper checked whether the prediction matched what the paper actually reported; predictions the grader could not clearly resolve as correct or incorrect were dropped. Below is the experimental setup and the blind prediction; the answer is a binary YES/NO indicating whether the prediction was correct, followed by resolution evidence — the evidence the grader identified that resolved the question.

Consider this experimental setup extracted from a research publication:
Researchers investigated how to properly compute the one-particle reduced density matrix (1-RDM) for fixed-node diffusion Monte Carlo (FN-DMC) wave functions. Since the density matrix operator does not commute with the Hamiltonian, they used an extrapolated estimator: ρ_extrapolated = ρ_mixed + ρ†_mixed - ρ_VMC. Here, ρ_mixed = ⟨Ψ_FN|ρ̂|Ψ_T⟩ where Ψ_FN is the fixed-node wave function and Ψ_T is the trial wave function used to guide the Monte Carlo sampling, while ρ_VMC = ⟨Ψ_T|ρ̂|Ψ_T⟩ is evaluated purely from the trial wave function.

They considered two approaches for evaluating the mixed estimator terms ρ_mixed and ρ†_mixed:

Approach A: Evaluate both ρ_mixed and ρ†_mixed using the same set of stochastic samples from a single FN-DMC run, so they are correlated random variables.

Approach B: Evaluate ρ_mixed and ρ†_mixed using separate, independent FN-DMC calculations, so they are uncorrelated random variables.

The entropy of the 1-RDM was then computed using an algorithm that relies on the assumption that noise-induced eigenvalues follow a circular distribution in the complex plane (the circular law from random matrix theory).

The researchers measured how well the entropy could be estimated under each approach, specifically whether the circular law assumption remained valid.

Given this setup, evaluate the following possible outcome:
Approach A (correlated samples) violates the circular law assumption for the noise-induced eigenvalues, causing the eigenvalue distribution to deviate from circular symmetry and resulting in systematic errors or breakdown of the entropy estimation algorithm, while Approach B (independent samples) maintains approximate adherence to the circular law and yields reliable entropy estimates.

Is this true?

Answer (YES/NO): YES